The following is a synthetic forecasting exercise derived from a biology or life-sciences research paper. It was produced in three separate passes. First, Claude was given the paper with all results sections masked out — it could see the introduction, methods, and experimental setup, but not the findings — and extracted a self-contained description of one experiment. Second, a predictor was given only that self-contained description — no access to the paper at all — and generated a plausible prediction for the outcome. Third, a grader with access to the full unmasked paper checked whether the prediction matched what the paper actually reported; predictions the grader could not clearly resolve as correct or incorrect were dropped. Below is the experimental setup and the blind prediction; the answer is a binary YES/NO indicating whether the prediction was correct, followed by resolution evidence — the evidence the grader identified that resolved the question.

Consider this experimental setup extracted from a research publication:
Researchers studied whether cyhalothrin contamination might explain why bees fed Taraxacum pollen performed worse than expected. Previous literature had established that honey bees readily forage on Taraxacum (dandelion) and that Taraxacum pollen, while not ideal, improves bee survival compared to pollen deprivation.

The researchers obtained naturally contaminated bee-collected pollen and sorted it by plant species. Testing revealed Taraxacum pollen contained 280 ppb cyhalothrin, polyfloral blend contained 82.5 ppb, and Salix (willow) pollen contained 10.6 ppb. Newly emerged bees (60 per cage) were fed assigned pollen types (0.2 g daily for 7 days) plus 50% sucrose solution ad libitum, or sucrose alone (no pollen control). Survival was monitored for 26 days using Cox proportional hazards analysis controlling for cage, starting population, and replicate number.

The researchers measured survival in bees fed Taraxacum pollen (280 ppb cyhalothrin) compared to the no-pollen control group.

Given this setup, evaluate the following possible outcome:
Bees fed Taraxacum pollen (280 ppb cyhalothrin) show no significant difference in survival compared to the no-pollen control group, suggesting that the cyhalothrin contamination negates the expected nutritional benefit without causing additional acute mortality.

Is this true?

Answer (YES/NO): NO